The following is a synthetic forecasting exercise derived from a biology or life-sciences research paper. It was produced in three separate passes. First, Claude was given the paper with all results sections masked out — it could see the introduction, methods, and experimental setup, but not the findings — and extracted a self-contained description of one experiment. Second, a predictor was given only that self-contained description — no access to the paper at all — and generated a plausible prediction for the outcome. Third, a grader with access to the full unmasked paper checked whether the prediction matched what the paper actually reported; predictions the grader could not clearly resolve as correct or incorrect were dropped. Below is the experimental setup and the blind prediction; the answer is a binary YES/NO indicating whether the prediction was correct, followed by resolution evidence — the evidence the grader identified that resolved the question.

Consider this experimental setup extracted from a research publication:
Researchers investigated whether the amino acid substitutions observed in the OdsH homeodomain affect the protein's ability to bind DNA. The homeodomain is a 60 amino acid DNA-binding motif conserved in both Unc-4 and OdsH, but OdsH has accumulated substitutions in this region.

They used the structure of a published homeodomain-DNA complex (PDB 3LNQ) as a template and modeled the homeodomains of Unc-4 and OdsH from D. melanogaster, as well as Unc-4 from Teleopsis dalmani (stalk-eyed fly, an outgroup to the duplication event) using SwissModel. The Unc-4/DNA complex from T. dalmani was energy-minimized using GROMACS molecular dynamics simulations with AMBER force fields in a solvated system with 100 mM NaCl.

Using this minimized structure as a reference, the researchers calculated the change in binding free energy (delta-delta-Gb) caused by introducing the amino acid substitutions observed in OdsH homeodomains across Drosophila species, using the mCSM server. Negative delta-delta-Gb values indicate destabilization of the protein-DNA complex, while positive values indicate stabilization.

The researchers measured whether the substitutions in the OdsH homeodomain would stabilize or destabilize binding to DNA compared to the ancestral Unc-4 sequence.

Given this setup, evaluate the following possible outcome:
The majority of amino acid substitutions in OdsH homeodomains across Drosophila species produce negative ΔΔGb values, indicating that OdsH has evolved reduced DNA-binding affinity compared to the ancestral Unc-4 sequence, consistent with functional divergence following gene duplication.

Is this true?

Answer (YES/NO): YES